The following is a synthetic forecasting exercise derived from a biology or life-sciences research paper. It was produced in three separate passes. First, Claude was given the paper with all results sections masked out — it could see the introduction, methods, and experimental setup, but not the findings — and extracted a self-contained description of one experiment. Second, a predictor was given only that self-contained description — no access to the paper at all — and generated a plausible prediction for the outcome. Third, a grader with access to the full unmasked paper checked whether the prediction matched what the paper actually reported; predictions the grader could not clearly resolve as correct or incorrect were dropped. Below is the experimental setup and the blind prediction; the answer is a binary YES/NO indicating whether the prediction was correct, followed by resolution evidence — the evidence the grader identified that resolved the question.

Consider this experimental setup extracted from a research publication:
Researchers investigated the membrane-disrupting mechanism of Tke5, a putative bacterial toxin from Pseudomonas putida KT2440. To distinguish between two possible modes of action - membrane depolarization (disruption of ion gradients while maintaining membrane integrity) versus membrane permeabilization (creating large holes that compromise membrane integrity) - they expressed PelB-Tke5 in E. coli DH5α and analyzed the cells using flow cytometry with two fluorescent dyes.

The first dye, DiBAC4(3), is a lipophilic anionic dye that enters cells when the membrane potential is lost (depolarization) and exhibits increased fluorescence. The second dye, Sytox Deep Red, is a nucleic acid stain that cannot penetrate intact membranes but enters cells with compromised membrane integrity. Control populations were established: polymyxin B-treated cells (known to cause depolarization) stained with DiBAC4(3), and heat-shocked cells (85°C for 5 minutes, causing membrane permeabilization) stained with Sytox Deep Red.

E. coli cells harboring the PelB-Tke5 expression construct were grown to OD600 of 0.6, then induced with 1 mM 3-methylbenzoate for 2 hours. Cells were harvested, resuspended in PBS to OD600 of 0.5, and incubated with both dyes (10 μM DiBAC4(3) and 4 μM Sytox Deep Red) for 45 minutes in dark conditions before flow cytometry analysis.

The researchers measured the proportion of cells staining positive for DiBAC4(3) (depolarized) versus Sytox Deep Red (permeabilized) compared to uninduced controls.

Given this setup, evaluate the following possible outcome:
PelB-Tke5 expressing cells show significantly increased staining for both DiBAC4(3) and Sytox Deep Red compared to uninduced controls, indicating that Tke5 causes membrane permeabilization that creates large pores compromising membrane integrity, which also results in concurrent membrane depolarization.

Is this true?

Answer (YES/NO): NO